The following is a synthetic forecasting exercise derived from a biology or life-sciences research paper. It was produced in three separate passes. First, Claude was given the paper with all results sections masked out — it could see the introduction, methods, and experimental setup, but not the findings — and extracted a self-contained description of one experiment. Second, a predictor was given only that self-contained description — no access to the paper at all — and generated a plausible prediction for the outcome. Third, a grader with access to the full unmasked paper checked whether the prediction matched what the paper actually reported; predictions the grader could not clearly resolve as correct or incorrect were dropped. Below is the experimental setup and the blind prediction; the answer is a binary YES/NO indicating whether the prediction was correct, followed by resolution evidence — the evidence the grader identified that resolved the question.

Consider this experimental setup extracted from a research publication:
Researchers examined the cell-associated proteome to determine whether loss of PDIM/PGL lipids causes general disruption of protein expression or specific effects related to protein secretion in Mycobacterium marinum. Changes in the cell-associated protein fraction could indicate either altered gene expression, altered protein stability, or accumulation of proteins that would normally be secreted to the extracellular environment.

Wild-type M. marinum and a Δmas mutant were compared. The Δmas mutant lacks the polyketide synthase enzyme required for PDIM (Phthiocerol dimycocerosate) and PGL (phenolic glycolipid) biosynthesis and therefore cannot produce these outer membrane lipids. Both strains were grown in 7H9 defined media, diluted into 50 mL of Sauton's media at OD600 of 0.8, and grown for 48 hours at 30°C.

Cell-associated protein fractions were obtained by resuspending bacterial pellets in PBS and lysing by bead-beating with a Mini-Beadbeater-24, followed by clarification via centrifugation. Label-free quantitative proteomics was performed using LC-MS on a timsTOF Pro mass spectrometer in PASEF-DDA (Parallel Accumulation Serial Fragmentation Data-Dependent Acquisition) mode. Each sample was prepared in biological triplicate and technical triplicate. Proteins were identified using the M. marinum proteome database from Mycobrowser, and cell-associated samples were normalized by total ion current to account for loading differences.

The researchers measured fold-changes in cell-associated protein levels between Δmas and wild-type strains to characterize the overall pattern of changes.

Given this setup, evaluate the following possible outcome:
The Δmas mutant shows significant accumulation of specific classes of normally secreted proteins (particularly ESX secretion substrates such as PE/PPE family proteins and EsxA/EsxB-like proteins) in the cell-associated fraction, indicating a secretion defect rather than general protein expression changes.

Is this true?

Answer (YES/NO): NO